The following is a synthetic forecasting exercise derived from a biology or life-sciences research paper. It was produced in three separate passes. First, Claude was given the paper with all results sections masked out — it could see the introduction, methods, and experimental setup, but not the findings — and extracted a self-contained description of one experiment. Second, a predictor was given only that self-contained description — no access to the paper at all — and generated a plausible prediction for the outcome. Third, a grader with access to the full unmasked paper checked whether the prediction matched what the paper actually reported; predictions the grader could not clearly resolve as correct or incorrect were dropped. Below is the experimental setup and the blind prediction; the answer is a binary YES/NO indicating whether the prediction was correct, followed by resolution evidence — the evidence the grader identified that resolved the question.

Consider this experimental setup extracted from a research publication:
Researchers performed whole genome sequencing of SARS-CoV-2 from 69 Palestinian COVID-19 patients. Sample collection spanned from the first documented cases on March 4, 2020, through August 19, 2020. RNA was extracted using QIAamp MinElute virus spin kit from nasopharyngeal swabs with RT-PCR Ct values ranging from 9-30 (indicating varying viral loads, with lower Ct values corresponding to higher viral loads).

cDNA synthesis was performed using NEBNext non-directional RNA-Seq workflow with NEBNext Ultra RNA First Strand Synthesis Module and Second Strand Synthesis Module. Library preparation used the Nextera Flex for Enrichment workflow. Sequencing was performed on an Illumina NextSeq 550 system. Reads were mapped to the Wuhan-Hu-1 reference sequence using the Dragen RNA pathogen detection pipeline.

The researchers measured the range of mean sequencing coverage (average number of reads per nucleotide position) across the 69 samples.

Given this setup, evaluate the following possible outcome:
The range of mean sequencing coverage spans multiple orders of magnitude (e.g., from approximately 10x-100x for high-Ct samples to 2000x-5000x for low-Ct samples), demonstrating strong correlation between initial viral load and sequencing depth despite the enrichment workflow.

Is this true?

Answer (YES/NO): NO